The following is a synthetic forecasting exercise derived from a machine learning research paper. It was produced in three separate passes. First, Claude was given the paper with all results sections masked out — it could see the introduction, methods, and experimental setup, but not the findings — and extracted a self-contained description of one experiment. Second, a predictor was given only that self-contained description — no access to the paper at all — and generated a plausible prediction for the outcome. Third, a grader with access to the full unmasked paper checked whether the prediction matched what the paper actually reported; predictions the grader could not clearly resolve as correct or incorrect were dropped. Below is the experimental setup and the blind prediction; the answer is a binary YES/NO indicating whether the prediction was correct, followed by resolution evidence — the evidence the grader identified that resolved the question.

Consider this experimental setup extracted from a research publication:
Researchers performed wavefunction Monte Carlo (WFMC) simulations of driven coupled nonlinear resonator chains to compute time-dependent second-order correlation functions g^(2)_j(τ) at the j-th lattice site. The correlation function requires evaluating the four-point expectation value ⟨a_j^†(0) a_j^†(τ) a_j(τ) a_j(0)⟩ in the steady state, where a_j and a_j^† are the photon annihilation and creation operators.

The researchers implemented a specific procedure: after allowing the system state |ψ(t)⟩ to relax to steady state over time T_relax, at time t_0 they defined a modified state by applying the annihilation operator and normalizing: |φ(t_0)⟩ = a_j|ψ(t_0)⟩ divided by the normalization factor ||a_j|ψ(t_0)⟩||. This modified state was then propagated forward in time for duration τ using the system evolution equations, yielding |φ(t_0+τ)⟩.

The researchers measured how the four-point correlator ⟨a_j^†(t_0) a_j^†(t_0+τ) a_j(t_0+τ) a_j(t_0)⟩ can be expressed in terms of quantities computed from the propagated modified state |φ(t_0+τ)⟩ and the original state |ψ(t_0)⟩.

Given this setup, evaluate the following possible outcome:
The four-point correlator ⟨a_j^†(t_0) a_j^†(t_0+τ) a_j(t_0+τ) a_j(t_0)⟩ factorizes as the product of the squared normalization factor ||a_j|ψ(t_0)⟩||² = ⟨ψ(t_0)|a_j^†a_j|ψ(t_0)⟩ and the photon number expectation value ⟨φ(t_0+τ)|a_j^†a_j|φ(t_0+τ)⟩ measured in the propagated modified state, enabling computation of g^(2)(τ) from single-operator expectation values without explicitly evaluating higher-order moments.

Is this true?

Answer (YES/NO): YES